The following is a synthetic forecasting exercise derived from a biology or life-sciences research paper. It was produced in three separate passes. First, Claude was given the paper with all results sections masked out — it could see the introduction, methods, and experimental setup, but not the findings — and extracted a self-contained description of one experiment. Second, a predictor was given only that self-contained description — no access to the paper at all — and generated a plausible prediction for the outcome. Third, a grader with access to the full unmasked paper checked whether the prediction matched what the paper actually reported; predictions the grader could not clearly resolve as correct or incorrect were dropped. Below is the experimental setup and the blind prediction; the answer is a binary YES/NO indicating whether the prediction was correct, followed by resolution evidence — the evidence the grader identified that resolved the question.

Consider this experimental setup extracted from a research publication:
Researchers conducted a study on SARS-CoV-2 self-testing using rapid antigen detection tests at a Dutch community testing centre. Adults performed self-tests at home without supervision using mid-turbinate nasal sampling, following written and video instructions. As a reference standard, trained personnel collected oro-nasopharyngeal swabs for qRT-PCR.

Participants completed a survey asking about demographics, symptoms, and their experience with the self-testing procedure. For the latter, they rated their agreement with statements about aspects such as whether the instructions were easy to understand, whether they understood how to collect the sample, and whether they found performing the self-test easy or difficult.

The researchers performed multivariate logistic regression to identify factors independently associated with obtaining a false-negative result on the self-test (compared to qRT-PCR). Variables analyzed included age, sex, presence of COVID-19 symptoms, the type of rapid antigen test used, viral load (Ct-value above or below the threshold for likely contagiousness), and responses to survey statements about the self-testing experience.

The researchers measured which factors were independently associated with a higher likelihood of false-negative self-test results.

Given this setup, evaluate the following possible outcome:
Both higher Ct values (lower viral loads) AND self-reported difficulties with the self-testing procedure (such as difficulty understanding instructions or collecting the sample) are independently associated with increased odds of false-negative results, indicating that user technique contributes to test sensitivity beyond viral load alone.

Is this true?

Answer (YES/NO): YES